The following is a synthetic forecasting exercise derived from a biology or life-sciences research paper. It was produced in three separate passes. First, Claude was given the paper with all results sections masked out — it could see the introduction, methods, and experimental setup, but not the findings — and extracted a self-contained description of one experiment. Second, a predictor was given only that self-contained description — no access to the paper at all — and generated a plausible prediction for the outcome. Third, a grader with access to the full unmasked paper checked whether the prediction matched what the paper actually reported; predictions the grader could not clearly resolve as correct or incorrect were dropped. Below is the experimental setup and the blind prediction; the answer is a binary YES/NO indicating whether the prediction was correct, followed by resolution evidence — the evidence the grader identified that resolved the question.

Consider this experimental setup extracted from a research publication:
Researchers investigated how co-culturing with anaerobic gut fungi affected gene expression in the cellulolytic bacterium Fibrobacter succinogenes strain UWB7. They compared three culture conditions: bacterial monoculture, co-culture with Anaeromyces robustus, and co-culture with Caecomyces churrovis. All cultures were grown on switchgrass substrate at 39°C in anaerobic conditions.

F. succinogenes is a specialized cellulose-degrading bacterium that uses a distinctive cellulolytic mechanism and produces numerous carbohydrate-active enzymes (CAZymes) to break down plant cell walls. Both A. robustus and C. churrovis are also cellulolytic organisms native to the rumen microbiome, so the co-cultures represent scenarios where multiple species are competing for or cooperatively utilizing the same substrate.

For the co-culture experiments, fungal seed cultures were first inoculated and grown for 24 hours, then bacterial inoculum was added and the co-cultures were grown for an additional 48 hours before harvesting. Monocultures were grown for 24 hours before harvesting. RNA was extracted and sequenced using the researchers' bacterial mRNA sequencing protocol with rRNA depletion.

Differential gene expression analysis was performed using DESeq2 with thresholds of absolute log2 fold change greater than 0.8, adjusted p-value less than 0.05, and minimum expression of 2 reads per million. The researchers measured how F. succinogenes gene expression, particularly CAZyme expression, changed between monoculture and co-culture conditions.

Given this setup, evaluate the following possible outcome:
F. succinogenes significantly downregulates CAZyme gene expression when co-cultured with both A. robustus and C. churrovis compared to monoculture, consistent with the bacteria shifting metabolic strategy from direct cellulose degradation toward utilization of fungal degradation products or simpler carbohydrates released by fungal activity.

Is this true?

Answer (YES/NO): YES